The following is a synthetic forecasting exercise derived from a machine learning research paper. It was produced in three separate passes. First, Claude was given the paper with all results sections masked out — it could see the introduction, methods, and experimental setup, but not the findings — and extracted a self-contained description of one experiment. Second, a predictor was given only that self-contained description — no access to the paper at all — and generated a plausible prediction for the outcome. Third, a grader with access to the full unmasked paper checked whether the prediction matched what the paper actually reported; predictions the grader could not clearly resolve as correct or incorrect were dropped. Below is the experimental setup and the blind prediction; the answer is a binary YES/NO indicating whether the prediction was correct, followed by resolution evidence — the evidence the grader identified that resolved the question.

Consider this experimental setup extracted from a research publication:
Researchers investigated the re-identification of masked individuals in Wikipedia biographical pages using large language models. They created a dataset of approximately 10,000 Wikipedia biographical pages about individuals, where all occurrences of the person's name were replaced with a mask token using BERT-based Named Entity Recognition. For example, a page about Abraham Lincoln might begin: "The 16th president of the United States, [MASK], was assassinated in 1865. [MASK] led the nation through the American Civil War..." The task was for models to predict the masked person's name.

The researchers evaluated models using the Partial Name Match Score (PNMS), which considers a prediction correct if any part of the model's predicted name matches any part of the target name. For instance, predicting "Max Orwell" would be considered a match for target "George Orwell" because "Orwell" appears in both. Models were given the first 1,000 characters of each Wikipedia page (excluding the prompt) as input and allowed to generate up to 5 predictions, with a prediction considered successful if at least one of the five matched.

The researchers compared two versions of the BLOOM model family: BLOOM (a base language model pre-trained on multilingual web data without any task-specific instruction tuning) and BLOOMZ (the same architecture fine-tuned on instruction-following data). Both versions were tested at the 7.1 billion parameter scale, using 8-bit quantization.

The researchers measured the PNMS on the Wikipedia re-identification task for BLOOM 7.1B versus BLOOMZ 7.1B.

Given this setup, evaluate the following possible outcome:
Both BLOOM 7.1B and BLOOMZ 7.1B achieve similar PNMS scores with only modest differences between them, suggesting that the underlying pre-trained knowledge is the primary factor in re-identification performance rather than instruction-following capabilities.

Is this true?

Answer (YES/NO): NO